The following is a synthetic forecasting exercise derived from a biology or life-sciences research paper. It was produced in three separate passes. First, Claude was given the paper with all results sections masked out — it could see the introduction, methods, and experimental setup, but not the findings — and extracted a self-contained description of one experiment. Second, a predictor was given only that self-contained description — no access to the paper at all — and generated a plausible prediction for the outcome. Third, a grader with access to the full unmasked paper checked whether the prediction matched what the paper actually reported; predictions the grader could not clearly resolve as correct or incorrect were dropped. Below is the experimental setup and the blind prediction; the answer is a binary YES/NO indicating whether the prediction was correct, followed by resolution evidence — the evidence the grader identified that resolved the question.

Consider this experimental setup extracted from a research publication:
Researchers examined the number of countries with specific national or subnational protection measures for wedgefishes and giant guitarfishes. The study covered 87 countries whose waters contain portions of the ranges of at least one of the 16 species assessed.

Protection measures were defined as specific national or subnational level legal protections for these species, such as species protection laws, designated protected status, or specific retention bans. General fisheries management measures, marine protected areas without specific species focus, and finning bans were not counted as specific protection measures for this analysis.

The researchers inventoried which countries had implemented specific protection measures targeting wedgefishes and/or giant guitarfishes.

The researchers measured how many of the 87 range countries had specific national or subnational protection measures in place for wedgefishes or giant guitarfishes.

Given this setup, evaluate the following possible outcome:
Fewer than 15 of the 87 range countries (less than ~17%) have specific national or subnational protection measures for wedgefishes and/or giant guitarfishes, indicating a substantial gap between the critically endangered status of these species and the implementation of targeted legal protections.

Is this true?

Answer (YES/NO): YES